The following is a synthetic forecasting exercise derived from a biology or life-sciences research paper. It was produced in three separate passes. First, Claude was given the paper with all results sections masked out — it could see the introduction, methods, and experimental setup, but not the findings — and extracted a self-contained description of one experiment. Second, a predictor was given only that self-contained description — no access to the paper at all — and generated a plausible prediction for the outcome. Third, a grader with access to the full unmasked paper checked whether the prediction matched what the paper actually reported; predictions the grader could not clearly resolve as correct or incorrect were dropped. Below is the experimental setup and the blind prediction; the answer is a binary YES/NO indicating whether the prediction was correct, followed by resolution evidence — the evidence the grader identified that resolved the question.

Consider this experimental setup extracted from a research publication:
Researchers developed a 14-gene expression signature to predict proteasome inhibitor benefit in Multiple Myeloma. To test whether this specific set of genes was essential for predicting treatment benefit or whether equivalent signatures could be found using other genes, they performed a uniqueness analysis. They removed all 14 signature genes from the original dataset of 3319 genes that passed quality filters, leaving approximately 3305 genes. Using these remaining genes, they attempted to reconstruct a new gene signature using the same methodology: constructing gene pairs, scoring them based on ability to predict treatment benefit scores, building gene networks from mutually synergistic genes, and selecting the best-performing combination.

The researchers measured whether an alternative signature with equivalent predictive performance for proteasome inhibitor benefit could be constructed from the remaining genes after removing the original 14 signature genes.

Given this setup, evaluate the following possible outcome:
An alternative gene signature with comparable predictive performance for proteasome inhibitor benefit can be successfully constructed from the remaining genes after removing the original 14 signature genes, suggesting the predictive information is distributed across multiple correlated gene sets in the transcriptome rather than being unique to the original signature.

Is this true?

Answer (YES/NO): NO